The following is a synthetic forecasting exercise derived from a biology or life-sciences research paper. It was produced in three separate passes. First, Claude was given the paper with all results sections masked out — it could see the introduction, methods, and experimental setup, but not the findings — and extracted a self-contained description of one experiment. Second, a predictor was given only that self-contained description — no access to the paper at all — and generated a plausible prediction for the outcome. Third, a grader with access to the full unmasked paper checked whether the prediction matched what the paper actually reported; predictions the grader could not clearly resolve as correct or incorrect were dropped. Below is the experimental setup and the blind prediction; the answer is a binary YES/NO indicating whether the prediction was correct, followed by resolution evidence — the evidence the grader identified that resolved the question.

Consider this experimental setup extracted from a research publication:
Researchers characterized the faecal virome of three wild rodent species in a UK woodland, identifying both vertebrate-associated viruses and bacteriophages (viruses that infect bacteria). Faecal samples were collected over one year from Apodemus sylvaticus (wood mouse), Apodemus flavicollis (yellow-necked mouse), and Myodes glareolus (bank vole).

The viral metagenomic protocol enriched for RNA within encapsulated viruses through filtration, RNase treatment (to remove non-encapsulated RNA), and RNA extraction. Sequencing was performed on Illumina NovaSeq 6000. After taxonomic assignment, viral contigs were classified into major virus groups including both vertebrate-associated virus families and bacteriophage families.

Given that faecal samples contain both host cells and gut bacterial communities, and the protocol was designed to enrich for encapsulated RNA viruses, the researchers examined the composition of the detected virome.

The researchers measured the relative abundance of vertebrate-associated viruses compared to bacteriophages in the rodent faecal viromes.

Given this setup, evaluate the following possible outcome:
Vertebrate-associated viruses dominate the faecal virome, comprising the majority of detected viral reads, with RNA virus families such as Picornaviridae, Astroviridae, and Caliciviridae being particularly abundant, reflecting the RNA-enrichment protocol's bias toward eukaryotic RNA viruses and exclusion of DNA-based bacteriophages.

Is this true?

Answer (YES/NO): NO